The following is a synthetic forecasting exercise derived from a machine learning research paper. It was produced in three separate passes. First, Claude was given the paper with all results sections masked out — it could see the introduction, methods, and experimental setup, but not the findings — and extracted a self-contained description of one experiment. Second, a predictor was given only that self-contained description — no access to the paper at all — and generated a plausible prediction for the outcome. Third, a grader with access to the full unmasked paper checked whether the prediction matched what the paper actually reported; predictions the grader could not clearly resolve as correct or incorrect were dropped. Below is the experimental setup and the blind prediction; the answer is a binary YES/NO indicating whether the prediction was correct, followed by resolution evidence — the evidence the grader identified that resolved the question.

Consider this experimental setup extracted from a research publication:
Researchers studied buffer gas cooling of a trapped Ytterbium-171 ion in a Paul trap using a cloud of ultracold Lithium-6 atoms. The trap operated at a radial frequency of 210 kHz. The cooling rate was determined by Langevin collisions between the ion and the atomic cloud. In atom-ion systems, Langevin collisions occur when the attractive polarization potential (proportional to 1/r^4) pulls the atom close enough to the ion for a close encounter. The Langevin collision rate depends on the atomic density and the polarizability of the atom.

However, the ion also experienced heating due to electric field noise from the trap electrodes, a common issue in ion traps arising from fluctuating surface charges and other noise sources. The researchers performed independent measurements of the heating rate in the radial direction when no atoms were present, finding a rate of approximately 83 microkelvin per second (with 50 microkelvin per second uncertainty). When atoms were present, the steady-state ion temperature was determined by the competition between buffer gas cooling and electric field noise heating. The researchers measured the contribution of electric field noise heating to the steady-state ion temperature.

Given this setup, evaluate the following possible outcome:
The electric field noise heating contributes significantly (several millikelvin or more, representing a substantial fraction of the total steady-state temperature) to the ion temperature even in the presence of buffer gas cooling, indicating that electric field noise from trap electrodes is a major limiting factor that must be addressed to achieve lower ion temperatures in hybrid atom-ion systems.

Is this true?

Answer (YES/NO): NO